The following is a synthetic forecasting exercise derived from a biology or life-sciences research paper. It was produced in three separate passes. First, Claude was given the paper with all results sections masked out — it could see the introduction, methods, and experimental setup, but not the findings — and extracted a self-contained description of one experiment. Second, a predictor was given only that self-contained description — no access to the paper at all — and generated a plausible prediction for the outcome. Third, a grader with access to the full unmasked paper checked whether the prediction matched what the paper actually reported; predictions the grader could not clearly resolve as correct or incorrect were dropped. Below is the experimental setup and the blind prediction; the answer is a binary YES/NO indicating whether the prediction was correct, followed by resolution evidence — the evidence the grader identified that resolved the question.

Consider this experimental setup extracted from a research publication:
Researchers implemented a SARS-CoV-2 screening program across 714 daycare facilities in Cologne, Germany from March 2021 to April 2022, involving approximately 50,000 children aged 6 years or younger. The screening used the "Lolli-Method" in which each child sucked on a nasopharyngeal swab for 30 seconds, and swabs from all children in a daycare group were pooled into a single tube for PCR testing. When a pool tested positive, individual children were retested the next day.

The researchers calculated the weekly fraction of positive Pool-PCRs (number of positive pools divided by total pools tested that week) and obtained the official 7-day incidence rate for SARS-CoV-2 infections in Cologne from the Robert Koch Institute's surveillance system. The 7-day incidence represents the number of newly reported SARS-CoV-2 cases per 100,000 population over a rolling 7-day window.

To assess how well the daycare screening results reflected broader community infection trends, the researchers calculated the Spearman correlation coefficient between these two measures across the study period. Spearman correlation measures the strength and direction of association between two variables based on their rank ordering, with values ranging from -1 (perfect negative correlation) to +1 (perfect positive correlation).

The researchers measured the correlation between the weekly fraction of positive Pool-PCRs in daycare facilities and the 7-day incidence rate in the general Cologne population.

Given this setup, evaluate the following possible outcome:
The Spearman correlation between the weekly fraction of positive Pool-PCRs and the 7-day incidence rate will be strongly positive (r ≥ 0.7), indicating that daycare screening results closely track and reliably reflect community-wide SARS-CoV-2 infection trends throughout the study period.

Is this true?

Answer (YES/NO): YES